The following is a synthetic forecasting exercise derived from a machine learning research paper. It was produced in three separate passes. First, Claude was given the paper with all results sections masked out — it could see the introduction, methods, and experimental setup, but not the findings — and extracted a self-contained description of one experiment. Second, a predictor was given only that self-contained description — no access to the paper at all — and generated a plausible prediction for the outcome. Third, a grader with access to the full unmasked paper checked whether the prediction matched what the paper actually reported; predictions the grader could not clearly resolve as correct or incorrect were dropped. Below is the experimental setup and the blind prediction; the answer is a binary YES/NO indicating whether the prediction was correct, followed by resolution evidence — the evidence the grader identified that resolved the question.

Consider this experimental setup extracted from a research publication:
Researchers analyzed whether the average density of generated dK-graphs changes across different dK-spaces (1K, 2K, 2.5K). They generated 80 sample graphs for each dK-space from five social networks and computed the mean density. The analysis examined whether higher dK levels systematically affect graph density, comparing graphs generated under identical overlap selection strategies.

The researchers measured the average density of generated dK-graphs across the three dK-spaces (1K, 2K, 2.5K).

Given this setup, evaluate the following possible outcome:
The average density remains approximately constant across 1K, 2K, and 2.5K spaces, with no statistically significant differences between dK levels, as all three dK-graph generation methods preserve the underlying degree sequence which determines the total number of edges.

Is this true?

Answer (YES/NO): YES